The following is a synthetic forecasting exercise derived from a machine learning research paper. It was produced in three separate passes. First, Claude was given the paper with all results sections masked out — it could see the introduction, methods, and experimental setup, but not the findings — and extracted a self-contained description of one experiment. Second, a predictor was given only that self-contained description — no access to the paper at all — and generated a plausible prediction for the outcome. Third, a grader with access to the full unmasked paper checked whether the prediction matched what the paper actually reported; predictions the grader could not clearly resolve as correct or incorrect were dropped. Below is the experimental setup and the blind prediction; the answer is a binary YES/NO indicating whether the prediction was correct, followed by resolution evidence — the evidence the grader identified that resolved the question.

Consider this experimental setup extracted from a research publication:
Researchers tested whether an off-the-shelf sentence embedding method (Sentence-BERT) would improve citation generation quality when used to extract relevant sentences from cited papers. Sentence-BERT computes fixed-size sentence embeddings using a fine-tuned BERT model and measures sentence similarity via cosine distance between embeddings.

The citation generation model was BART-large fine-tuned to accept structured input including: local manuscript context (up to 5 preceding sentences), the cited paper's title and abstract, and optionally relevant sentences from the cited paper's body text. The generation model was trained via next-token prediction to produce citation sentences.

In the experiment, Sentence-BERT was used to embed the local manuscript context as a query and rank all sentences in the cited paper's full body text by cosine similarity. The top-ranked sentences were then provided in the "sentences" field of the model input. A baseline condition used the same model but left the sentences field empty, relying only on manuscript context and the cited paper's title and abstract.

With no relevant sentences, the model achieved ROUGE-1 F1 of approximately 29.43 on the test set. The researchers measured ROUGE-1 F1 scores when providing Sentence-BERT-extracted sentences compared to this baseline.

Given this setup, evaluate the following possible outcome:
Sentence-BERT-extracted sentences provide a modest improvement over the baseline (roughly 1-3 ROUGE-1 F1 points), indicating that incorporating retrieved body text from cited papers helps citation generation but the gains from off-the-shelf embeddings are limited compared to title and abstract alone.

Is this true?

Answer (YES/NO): NO